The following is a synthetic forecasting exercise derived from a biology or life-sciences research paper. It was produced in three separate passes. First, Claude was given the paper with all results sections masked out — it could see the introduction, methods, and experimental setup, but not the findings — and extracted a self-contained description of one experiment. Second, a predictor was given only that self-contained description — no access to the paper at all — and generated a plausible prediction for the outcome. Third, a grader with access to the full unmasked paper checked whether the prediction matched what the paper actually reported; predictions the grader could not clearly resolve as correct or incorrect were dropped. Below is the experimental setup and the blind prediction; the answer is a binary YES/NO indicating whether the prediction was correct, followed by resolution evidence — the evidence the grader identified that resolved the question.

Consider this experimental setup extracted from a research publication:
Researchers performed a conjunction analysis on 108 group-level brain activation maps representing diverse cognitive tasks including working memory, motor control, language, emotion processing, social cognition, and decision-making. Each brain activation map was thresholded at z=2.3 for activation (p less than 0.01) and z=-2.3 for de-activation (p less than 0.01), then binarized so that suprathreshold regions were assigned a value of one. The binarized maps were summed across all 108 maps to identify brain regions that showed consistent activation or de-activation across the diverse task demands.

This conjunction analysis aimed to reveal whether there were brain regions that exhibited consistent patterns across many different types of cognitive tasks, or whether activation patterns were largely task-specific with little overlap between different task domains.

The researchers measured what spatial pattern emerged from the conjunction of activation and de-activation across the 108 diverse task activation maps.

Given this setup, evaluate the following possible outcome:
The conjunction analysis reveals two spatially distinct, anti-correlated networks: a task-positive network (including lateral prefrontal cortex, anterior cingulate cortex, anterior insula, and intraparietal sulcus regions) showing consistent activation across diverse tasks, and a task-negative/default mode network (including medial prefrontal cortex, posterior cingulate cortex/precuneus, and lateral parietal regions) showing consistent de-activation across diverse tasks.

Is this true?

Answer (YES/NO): YES